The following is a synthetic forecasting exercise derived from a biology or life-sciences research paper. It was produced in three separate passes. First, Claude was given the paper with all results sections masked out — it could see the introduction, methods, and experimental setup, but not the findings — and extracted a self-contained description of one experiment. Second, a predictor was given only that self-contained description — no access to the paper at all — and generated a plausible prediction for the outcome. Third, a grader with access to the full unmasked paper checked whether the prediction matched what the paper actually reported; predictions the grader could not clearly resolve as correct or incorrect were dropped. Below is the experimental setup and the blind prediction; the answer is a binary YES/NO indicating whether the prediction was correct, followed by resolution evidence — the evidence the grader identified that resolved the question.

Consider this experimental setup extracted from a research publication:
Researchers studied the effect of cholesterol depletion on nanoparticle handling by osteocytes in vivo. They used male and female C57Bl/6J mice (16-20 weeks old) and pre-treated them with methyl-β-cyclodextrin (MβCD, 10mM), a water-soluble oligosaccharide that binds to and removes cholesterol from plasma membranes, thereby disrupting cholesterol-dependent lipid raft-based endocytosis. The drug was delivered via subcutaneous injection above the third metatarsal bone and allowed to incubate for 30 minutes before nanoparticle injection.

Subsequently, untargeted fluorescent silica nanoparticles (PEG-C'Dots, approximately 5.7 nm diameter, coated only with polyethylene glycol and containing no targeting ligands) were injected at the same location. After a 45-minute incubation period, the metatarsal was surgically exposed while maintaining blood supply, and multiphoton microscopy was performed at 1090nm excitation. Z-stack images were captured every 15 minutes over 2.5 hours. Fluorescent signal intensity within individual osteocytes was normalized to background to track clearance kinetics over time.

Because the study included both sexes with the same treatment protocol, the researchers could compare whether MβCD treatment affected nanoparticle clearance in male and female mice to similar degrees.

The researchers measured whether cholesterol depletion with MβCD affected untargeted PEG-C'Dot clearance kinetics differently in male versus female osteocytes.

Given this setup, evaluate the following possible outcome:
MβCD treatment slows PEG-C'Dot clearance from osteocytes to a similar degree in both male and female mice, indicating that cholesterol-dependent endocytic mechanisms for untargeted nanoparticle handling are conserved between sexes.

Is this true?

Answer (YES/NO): NO